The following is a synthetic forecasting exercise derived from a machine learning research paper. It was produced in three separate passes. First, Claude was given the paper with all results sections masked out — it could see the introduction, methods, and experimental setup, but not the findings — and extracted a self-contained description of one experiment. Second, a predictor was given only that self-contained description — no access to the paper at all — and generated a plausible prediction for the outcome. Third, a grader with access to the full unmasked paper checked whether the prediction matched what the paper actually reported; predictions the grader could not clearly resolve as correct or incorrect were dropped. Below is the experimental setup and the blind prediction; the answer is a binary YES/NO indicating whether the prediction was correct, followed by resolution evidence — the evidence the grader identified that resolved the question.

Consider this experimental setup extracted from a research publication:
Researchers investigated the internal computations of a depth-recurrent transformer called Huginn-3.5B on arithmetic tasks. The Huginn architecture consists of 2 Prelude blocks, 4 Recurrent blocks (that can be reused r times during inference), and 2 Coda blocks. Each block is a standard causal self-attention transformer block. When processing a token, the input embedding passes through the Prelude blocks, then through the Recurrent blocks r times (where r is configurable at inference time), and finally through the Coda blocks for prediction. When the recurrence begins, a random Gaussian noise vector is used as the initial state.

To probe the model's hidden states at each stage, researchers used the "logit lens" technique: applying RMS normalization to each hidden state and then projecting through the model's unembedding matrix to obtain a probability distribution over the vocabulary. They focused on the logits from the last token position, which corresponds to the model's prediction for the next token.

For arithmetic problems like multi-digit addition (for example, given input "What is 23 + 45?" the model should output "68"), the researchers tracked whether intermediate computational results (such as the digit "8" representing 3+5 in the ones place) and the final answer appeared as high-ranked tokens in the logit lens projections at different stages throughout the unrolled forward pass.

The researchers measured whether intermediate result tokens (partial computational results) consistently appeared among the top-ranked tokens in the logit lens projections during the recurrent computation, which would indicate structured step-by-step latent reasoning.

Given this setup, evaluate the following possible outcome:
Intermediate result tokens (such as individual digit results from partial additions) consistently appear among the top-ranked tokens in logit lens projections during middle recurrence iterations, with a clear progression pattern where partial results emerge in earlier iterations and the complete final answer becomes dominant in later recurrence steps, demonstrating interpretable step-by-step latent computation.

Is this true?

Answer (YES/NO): NO